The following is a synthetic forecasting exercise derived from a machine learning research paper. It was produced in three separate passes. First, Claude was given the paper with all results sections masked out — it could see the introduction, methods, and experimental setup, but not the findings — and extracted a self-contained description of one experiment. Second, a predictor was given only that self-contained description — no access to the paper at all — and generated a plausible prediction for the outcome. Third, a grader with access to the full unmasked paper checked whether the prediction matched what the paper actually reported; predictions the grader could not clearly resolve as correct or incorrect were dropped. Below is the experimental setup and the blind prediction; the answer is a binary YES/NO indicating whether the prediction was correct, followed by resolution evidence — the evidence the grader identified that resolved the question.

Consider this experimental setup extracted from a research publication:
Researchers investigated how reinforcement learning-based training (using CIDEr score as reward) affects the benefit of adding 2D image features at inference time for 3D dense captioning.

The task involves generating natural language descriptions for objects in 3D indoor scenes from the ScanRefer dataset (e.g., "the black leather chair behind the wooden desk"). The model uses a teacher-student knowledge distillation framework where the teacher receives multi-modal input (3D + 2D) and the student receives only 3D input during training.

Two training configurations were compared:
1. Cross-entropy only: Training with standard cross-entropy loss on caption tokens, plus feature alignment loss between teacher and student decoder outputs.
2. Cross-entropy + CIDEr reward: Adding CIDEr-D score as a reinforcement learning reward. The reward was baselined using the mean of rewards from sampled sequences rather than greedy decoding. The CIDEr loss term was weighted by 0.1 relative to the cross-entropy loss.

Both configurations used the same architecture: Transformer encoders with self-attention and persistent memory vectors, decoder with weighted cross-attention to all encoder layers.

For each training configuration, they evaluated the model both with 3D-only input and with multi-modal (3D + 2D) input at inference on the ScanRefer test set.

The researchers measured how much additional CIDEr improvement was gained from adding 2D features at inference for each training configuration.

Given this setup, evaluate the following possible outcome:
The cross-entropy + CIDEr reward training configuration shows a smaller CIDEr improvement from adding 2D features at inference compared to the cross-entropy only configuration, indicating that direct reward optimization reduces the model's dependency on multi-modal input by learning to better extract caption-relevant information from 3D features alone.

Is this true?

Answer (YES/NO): NO